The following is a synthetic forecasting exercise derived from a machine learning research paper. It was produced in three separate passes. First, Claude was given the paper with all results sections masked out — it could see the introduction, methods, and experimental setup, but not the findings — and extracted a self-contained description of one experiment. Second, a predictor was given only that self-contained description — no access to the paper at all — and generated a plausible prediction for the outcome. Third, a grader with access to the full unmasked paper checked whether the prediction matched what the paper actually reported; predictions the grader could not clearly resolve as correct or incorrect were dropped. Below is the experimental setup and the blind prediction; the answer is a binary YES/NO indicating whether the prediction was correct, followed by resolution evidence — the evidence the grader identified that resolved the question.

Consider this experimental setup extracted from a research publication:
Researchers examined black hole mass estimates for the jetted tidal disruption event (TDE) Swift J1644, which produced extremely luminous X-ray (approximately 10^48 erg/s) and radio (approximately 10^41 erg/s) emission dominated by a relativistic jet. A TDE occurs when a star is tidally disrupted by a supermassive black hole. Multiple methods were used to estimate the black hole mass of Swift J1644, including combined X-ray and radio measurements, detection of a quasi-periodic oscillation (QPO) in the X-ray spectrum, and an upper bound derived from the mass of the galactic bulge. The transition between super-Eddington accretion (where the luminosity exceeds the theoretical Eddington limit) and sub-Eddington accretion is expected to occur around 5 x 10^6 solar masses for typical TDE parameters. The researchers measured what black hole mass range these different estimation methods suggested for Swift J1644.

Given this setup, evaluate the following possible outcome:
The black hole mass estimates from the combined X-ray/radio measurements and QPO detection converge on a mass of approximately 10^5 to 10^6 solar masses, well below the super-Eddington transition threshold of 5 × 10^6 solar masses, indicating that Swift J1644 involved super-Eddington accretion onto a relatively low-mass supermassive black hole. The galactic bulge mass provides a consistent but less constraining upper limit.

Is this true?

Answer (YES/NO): NO